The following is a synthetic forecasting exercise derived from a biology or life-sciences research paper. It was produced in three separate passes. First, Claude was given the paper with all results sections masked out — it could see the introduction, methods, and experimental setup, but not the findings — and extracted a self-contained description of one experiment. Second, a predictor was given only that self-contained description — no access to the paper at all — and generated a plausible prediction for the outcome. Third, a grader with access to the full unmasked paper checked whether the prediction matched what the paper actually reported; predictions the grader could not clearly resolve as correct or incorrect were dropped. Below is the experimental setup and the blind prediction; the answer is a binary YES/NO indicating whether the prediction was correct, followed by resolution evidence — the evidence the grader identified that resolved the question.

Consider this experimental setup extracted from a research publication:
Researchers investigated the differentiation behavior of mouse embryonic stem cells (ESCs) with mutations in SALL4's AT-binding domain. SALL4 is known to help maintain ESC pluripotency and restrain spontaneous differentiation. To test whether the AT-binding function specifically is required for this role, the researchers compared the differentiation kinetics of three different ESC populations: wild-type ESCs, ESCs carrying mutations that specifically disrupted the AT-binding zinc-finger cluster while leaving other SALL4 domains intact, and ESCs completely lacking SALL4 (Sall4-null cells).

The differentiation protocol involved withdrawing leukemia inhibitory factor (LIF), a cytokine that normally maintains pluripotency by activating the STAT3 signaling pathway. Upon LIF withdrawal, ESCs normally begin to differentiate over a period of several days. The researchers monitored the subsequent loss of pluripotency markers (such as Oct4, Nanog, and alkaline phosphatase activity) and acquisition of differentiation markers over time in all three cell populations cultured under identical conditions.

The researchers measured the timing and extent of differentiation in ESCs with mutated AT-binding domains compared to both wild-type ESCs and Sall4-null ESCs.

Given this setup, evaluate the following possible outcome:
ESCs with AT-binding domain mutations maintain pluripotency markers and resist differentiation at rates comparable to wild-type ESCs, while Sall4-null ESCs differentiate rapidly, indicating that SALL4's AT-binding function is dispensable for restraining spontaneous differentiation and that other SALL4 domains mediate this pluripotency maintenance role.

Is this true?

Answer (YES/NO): NO